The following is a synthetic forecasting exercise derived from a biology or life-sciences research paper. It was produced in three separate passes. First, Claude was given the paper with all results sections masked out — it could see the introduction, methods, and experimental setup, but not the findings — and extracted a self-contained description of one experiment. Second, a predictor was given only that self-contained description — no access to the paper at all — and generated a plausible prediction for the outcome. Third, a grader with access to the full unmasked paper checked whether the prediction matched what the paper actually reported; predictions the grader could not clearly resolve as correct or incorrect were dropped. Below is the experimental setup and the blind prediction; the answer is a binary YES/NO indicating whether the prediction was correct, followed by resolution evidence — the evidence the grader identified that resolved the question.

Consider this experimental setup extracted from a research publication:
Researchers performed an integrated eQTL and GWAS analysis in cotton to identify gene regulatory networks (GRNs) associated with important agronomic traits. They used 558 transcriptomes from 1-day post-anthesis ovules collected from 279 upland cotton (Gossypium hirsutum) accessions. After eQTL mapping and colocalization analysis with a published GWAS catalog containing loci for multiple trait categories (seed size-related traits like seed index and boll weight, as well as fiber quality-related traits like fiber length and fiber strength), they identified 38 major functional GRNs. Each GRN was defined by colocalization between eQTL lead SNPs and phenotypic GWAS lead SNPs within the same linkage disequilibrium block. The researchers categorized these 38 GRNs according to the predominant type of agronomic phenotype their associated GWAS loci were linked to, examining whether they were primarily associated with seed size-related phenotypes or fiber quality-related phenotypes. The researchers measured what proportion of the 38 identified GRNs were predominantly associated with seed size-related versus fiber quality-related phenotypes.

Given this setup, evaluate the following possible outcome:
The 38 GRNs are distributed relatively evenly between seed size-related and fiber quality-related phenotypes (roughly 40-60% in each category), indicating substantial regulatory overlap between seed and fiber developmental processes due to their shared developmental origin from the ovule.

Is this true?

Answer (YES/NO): NO